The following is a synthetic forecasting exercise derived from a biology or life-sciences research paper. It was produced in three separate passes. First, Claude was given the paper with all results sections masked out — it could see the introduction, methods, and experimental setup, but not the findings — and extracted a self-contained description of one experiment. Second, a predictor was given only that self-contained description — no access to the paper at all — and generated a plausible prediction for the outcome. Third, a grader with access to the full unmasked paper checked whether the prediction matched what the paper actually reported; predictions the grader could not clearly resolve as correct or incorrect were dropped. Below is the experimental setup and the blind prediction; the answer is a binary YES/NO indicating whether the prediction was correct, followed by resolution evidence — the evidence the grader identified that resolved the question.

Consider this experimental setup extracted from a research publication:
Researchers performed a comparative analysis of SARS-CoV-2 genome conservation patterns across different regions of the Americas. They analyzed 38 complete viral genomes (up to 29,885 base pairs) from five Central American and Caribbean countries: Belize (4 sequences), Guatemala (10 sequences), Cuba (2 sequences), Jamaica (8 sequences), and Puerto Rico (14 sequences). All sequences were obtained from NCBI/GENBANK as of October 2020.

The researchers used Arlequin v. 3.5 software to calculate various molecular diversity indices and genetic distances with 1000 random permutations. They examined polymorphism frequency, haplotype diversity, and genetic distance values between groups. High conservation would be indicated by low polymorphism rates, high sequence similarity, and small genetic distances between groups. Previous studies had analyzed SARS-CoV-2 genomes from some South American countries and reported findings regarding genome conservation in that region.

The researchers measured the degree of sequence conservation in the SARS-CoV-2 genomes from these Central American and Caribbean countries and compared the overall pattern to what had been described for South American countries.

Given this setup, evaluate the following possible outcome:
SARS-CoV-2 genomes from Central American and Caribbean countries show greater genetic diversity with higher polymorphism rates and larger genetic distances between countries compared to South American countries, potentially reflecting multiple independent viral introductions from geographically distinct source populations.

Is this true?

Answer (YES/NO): YES